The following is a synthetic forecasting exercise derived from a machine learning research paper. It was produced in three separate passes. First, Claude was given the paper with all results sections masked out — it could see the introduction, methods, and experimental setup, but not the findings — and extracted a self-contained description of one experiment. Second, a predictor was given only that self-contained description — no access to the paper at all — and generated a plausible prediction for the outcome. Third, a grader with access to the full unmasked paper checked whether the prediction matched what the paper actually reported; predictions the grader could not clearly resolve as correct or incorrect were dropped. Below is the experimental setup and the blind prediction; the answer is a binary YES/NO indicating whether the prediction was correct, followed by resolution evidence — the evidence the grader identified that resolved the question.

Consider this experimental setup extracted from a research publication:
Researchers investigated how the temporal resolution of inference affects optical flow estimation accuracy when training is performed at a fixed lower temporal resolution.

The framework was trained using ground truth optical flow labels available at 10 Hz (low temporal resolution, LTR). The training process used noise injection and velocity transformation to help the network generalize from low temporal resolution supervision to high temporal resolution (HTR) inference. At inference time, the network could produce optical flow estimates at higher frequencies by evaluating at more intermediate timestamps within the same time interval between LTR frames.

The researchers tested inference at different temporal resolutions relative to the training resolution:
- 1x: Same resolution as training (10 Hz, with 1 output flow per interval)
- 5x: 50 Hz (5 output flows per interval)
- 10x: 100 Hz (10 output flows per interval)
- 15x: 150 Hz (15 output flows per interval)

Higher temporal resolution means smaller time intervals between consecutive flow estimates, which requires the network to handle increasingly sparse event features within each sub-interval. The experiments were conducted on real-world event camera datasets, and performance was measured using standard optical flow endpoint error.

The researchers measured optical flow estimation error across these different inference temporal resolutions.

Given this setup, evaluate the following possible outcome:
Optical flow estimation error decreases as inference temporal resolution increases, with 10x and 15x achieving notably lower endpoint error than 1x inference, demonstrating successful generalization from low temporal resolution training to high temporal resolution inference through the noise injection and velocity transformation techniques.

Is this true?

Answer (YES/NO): NO